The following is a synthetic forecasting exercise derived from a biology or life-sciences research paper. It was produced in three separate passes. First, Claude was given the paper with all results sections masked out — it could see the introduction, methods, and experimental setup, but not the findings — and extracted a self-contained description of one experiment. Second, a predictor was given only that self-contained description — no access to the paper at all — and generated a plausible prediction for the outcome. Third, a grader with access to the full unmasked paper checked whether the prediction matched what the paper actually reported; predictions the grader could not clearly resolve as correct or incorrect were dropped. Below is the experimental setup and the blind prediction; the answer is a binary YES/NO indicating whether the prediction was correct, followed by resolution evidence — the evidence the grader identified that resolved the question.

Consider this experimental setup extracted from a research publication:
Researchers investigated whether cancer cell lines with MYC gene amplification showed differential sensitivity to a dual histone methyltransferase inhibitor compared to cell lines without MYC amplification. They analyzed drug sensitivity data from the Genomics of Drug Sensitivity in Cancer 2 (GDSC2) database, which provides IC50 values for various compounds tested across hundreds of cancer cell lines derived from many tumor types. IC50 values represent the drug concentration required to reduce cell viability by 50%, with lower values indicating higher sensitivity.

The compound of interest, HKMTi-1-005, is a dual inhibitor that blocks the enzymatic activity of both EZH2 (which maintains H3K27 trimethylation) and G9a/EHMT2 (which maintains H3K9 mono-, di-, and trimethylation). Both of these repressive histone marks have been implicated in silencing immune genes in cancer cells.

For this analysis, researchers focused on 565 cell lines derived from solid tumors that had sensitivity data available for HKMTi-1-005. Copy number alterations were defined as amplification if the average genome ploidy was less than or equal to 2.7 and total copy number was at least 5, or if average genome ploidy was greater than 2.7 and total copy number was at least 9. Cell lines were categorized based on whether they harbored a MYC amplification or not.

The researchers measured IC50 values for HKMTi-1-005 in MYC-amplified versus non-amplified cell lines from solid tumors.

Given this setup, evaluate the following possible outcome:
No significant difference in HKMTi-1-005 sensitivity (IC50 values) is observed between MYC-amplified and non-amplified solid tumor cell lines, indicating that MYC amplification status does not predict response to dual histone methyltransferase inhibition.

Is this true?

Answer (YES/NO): NO